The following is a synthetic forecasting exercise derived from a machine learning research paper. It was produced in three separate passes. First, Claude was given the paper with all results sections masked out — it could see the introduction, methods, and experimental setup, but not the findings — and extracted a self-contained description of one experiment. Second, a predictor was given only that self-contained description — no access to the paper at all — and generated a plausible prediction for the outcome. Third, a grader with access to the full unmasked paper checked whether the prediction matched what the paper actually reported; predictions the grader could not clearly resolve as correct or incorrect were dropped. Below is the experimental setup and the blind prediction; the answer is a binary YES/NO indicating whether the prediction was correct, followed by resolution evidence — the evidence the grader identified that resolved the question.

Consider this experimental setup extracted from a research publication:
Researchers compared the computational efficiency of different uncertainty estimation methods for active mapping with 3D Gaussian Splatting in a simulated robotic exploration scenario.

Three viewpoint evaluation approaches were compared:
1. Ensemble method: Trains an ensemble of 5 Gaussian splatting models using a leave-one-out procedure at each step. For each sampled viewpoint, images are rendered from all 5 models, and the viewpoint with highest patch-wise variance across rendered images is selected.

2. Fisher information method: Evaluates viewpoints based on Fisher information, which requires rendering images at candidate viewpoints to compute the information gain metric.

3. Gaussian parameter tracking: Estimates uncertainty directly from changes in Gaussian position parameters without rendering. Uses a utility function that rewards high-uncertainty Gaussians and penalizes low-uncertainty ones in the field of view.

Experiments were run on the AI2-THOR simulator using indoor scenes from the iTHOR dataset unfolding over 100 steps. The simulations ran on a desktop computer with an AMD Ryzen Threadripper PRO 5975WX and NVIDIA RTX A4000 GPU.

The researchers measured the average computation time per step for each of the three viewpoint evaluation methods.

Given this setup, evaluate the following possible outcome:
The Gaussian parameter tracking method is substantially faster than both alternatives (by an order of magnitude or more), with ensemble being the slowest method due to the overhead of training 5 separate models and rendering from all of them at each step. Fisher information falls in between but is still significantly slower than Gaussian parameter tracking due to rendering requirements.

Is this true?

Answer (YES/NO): YES